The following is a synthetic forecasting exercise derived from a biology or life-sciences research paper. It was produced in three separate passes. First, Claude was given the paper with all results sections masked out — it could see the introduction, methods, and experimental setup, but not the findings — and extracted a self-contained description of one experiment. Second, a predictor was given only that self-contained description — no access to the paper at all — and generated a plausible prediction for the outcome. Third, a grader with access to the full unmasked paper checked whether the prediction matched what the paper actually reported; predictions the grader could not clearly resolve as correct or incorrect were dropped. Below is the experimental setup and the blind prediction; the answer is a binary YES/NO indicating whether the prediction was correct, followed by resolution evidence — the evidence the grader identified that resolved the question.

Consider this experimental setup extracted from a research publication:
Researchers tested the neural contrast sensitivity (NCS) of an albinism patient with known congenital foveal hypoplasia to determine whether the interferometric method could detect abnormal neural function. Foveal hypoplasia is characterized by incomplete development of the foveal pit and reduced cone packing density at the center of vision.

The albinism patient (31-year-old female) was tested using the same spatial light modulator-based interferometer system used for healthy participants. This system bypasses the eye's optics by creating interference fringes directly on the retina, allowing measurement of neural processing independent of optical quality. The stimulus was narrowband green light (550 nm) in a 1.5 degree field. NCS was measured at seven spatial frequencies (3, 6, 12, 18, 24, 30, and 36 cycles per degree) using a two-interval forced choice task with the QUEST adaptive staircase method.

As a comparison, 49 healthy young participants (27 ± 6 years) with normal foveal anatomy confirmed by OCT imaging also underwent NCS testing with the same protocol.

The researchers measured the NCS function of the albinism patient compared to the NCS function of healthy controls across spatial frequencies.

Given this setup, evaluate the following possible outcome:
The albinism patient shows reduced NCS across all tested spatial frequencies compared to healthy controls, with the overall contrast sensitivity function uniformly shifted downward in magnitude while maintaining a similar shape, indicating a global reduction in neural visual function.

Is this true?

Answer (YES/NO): NO